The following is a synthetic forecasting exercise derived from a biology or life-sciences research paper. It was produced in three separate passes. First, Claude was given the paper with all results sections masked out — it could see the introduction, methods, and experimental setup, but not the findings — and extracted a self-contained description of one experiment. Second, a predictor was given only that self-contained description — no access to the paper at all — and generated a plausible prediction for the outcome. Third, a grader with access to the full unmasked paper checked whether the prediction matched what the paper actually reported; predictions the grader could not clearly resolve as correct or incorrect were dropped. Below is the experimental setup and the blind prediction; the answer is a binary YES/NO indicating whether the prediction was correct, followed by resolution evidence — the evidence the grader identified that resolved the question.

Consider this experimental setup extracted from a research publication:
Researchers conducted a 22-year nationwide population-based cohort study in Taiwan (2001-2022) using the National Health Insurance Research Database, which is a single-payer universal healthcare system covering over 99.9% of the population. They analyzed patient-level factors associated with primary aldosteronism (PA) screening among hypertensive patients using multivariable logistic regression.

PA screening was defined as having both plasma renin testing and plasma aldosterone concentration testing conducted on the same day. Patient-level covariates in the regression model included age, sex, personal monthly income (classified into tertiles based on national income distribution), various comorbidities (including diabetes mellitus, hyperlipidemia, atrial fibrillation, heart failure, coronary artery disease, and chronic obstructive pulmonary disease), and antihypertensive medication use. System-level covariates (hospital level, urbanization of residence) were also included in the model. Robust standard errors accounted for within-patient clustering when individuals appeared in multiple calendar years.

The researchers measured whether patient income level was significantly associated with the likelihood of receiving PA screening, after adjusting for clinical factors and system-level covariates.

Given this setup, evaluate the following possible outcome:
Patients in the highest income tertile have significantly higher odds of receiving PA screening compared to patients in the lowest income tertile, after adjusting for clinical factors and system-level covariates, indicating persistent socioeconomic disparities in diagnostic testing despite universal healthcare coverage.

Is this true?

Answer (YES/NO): NO